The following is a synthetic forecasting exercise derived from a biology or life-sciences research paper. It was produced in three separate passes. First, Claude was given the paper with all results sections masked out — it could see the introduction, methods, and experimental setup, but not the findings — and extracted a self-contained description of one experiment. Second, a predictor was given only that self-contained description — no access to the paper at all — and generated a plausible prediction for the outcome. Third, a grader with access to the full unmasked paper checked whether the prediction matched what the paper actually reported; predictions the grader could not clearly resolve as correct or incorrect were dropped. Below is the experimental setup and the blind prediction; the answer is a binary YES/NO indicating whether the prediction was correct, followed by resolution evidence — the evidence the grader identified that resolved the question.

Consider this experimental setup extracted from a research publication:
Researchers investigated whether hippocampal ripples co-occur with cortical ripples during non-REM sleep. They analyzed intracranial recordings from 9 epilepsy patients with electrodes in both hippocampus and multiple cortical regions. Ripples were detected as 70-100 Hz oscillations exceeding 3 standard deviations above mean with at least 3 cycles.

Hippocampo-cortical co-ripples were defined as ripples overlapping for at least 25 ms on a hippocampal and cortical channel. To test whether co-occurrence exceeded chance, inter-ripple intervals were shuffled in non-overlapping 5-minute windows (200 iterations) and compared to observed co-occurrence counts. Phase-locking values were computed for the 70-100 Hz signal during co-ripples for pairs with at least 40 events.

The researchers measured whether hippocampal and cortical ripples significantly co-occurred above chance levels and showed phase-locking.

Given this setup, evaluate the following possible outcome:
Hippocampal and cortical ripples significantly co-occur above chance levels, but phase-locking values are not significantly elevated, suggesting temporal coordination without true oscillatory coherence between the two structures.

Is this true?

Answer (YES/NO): YES